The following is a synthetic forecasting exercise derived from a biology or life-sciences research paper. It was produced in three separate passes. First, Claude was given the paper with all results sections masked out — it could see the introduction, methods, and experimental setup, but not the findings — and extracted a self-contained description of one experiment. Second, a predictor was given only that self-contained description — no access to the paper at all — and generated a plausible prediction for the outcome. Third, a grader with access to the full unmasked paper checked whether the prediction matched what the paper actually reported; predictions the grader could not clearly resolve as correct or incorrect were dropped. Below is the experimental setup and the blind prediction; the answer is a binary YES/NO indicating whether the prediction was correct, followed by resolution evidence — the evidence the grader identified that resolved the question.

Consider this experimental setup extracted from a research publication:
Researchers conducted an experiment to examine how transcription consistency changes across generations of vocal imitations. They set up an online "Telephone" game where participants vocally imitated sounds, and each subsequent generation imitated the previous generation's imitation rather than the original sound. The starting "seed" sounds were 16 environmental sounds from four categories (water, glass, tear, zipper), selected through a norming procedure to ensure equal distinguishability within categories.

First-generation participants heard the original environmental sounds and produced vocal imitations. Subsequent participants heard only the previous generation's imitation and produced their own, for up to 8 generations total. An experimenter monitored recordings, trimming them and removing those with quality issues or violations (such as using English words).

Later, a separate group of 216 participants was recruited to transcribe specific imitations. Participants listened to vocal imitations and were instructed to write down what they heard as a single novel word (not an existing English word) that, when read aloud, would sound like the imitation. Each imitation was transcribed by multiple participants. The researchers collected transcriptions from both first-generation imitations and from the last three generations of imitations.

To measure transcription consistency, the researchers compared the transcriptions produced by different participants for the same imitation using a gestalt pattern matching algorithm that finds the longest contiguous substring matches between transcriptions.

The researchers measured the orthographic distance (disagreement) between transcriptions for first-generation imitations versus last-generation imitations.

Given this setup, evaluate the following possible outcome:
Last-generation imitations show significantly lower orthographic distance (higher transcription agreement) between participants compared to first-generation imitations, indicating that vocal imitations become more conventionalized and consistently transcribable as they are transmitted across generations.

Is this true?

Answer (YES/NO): YES